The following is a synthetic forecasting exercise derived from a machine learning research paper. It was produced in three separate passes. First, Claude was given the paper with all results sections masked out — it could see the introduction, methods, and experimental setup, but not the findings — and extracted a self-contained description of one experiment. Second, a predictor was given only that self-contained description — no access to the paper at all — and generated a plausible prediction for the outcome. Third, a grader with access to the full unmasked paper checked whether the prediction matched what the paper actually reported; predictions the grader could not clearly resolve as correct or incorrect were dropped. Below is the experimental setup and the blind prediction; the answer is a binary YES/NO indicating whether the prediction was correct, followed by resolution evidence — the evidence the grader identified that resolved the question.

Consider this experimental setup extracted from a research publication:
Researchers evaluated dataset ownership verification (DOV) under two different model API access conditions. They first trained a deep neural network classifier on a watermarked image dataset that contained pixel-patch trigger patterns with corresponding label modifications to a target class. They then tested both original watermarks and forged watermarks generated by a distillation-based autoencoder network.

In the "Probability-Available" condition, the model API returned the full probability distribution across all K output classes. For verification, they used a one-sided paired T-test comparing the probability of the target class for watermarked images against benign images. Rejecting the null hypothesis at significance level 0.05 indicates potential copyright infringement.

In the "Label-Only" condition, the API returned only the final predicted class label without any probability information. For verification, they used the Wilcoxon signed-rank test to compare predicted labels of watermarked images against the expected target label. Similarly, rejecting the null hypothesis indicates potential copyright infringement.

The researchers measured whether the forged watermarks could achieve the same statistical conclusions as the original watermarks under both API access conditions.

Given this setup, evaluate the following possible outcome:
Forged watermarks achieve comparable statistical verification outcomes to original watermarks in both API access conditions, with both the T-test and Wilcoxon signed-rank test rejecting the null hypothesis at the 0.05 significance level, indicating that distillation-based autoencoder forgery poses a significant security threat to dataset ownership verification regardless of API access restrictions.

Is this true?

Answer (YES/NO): YES